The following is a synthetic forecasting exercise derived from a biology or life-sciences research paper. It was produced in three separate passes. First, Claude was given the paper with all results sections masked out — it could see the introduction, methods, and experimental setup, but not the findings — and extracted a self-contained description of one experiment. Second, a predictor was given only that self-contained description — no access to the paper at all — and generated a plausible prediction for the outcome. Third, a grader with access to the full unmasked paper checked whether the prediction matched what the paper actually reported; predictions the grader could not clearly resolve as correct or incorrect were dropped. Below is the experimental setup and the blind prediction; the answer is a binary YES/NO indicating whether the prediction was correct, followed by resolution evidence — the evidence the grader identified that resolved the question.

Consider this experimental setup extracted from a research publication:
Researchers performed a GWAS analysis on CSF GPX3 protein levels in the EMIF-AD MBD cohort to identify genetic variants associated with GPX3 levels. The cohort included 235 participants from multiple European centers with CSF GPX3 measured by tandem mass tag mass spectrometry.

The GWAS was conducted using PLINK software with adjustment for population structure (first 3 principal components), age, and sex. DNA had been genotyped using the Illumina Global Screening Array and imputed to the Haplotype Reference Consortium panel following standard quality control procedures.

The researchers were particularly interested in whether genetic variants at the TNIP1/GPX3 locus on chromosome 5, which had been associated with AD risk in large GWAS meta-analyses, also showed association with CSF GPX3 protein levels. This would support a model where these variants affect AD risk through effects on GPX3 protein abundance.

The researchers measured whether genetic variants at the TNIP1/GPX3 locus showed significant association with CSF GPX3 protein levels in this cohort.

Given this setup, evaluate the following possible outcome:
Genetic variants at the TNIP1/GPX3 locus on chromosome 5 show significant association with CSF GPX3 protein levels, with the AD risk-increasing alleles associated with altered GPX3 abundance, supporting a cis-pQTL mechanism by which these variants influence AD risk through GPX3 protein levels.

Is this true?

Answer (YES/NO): NO